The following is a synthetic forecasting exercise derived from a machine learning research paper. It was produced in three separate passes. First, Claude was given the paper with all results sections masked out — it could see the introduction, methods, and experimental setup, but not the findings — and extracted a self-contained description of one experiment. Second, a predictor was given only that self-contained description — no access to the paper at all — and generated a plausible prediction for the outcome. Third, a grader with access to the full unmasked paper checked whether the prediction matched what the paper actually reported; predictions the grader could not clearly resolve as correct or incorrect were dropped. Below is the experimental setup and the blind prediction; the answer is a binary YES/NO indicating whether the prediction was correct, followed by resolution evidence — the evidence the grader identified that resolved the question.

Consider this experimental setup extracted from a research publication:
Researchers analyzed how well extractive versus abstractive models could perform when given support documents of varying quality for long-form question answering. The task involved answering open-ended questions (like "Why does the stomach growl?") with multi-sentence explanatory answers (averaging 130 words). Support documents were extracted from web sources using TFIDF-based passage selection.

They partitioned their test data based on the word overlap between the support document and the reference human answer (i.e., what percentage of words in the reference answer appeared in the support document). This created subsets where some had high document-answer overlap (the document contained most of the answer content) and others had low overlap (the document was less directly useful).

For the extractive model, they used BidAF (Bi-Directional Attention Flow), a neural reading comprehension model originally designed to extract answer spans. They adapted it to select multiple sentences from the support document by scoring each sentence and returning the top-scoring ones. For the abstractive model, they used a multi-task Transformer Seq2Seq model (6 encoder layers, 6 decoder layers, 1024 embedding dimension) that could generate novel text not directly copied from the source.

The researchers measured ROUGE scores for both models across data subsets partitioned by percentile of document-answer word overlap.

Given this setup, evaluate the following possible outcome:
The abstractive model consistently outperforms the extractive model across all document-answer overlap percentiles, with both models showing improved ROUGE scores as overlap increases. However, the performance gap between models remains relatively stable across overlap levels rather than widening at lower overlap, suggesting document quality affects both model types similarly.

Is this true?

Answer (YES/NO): NO